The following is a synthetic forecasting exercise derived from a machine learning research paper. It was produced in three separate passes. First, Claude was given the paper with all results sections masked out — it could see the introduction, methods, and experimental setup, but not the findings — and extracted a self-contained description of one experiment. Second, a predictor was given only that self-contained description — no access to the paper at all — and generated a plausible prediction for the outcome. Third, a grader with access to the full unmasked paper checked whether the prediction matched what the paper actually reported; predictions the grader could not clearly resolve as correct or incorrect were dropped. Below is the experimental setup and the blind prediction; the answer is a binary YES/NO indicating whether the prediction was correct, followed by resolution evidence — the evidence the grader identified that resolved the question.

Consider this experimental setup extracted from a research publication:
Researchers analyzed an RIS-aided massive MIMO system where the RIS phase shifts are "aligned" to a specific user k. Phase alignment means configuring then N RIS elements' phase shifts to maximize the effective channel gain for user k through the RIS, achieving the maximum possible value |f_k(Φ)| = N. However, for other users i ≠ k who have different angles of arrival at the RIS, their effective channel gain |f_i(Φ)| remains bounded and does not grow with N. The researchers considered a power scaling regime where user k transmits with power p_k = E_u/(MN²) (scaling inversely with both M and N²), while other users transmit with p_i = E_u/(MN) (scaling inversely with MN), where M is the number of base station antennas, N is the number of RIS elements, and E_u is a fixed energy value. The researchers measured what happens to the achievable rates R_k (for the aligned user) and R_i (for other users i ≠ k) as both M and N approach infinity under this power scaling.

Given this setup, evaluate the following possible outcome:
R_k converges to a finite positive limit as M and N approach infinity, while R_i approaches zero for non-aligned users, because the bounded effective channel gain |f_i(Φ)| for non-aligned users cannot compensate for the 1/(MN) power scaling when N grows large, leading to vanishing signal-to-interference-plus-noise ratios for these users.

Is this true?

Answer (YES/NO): YES